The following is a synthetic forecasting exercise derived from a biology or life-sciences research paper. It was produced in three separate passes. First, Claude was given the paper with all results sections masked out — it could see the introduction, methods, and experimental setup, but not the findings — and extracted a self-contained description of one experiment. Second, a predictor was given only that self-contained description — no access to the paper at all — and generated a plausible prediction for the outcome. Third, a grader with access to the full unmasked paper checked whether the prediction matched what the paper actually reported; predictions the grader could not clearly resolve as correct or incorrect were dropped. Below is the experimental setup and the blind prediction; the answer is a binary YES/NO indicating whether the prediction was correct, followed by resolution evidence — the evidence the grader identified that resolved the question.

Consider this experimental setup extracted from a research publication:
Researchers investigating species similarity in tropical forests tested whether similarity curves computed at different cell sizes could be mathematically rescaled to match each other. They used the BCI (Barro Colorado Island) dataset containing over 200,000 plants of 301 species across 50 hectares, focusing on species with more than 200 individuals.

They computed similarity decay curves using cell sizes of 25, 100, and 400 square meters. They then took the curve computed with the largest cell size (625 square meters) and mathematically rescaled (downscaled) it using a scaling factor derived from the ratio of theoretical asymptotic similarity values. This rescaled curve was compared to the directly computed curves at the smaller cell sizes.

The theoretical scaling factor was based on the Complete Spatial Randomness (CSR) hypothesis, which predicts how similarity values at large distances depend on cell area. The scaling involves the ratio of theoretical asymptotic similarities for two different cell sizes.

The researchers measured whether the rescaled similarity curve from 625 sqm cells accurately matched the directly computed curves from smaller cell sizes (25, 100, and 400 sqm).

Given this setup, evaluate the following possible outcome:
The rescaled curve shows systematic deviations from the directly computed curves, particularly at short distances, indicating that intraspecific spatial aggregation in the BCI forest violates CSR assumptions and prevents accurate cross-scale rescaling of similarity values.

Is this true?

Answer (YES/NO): NO